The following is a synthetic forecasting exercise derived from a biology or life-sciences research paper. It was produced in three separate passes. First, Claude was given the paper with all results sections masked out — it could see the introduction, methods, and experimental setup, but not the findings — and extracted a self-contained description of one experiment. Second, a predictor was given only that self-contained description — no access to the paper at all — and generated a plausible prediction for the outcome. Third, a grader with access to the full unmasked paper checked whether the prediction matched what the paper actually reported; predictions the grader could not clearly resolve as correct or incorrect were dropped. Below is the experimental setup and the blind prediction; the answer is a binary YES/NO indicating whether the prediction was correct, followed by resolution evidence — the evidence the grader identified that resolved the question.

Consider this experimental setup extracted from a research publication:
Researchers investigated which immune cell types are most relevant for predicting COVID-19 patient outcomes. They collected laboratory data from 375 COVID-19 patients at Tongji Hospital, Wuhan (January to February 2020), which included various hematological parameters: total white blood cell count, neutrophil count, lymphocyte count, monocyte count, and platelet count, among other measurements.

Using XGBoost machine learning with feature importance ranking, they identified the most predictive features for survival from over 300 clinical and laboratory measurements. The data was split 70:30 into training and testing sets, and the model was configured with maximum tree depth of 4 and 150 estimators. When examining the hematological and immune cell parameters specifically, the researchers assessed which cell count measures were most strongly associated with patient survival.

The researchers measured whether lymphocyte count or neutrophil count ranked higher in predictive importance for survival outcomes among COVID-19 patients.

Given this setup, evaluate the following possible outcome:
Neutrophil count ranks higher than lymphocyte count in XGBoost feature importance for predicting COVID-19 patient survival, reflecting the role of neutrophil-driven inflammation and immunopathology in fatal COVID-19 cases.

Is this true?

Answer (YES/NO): NO